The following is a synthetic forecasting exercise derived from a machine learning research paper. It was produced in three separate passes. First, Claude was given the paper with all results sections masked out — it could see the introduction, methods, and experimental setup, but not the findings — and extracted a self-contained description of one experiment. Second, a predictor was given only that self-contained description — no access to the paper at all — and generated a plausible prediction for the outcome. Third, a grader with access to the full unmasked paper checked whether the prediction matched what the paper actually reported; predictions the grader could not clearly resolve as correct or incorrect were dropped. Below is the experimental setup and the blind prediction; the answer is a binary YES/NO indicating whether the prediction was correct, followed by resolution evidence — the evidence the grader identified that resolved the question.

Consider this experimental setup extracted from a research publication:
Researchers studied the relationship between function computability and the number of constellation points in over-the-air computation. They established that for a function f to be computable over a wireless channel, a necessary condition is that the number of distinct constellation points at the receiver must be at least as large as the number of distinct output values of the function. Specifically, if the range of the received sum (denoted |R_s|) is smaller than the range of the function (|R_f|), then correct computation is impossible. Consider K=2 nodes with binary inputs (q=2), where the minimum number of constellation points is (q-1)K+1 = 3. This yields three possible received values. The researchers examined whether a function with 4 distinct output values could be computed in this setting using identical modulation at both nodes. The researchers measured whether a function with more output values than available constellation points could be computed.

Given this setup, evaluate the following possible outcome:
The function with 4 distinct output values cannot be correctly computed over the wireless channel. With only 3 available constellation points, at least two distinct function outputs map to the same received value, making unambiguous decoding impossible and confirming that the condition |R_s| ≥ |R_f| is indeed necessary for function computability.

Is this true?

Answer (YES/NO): YES